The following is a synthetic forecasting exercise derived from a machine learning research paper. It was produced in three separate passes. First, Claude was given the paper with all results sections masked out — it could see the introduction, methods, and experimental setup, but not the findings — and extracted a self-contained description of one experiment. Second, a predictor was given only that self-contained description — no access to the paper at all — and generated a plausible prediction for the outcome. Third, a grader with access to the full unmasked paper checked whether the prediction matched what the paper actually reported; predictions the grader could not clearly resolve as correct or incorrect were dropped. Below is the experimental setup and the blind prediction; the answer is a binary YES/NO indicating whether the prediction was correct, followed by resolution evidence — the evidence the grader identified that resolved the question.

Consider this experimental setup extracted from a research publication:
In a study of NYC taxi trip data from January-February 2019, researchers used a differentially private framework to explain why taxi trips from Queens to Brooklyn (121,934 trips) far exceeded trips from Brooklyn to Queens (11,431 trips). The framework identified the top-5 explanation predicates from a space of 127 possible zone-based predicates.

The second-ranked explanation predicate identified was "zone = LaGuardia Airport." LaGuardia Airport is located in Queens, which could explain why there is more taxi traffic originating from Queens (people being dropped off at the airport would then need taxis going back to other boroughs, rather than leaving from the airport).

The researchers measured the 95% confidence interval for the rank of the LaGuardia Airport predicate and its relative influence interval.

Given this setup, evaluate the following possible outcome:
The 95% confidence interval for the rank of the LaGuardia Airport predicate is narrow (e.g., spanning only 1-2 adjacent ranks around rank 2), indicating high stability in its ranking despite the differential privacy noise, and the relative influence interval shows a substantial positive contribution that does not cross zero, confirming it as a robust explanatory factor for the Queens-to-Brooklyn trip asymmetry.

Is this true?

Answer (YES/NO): NO